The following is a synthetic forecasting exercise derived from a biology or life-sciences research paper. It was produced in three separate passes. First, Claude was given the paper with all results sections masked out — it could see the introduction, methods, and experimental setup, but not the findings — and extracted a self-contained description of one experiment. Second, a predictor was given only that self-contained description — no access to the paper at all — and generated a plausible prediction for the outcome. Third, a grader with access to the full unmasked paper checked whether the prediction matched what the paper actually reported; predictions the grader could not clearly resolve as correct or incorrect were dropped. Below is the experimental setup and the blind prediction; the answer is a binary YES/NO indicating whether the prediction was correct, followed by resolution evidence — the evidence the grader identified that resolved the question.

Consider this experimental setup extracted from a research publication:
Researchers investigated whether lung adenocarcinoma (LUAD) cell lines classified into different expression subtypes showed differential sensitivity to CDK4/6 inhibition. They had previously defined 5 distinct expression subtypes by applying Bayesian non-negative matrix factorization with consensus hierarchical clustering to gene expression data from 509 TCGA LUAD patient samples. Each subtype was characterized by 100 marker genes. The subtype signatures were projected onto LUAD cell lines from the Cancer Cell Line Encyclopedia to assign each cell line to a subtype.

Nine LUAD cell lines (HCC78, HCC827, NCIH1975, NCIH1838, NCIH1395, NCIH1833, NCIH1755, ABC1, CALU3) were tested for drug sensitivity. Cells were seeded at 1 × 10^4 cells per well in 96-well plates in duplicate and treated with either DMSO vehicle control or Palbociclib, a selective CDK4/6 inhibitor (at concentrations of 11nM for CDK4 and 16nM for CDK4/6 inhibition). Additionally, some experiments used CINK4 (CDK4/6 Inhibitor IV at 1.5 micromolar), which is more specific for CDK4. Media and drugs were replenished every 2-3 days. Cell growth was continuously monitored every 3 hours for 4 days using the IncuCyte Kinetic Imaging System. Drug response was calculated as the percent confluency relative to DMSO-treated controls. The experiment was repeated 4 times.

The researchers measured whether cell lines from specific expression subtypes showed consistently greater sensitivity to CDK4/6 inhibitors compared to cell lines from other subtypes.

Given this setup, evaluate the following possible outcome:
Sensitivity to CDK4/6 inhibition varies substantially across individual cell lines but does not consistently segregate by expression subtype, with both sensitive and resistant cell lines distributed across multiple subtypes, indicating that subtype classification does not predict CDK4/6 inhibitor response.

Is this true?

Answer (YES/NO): NO